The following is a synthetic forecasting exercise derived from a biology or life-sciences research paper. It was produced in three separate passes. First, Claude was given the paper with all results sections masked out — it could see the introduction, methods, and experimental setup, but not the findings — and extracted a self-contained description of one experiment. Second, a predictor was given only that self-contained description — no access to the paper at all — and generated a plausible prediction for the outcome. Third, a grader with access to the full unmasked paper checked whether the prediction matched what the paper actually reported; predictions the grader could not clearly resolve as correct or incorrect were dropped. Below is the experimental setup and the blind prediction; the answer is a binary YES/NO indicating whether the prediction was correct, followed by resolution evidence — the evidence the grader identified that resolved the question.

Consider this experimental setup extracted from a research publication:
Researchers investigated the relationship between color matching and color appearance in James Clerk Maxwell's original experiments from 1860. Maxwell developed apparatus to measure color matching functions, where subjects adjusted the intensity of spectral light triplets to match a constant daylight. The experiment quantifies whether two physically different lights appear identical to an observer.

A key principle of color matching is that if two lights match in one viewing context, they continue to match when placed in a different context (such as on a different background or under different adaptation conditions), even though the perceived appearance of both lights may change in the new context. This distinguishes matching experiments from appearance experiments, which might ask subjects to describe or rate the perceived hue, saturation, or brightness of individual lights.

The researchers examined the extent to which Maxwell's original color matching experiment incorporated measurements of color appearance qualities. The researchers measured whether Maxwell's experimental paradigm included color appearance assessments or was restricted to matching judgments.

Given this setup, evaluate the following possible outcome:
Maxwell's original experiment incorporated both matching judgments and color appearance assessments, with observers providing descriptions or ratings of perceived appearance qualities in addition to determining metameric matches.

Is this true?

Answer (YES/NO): NO